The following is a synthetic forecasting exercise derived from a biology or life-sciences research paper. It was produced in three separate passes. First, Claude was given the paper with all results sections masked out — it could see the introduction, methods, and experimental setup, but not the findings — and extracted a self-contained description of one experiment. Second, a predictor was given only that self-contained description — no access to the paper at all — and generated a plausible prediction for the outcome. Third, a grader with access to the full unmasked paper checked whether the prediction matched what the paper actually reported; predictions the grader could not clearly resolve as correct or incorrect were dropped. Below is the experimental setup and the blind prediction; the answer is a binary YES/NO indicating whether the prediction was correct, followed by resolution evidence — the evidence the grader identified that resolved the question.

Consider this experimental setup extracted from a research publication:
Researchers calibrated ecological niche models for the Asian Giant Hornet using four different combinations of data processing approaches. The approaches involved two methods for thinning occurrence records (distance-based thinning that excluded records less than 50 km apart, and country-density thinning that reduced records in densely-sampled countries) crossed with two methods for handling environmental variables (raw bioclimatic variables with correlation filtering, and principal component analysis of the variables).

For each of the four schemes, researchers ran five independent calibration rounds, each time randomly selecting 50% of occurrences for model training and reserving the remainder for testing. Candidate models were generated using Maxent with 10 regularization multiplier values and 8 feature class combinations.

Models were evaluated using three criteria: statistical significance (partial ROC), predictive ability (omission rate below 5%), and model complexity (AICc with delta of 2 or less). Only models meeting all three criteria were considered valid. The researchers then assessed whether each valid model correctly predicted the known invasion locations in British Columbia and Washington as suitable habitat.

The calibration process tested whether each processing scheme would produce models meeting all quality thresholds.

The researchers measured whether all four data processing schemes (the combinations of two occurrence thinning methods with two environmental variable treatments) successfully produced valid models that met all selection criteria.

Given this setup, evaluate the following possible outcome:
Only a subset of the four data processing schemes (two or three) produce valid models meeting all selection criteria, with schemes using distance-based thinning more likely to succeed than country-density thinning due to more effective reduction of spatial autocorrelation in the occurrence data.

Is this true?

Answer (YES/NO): NO